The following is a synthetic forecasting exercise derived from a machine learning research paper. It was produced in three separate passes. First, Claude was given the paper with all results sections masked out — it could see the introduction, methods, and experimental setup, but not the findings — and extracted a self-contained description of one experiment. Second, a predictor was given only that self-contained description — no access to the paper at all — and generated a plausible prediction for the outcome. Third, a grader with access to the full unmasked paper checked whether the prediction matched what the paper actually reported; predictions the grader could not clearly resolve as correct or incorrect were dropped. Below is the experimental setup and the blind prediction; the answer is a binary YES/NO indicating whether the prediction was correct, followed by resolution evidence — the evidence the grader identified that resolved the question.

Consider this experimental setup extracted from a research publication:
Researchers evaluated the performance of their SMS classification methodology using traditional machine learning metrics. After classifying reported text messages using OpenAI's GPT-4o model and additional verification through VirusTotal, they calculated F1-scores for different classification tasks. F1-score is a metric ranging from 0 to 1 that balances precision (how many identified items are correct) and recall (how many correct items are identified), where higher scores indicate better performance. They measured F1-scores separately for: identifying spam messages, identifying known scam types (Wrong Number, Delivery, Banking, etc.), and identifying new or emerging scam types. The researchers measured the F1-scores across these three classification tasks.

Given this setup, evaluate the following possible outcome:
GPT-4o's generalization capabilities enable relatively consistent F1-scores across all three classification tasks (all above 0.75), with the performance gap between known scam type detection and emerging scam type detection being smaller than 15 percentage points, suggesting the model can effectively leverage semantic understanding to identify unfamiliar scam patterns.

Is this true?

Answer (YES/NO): YES